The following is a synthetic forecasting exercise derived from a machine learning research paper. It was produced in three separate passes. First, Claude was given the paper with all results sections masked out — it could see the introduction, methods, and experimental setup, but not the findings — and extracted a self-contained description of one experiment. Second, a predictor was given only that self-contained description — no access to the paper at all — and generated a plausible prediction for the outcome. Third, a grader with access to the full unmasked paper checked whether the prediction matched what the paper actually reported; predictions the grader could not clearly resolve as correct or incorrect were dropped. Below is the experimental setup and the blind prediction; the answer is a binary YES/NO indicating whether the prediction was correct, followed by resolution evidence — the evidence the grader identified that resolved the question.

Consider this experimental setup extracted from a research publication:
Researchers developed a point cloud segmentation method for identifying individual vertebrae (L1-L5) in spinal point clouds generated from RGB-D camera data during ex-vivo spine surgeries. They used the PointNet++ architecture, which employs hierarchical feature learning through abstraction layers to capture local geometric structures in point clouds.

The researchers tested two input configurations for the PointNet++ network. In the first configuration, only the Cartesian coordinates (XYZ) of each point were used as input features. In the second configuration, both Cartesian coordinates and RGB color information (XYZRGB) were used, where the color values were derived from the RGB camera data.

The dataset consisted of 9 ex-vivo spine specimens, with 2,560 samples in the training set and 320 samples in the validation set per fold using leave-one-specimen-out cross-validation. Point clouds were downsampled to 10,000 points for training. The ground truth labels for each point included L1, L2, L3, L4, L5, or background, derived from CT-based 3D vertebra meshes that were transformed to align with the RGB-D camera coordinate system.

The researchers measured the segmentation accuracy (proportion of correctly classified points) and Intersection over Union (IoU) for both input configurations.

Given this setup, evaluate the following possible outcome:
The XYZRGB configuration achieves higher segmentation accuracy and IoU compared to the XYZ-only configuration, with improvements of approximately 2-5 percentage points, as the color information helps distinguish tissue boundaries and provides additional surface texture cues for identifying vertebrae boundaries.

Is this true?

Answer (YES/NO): YES